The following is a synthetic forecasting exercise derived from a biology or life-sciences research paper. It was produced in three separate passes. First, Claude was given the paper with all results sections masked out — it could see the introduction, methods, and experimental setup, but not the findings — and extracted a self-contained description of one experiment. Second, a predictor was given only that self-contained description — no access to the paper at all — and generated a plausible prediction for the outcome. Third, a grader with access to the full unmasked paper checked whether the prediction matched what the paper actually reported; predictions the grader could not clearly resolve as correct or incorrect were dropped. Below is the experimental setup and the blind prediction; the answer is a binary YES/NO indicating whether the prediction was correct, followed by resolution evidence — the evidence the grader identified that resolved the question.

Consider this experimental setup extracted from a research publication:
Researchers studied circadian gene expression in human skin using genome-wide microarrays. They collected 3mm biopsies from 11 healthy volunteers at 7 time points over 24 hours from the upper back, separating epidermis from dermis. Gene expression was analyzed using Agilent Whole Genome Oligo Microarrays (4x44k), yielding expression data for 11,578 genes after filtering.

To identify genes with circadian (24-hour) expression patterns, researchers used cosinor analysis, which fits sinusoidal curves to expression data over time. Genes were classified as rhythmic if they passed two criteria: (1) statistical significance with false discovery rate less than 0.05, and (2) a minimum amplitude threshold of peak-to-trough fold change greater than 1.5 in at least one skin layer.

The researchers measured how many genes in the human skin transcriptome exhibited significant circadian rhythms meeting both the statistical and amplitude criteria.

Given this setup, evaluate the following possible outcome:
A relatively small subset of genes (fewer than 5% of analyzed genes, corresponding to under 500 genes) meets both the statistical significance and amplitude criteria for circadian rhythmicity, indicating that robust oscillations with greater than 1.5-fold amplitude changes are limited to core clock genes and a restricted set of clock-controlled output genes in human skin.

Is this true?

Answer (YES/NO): NO